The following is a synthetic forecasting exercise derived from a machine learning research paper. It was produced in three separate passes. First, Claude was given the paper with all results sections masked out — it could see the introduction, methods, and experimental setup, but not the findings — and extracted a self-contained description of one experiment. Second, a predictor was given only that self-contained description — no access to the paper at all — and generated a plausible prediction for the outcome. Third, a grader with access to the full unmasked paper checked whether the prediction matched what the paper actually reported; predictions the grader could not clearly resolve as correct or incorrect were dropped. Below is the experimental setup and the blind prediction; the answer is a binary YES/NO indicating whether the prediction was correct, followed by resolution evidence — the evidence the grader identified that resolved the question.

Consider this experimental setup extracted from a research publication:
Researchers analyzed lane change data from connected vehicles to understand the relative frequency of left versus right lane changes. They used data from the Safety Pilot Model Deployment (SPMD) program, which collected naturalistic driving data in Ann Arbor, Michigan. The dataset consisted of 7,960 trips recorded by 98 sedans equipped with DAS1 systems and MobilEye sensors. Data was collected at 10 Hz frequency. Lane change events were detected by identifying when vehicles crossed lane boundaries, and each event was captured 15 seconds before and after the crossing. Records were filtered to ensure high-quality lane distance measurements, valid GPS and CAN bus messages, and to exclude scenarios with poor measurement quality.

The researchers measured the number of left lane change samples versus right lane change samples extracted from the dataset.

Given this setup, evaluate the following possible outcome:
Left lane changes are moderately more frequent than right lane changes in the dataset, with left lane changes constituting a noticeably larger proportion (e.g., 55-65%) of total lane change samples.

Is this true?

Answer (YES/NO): YES